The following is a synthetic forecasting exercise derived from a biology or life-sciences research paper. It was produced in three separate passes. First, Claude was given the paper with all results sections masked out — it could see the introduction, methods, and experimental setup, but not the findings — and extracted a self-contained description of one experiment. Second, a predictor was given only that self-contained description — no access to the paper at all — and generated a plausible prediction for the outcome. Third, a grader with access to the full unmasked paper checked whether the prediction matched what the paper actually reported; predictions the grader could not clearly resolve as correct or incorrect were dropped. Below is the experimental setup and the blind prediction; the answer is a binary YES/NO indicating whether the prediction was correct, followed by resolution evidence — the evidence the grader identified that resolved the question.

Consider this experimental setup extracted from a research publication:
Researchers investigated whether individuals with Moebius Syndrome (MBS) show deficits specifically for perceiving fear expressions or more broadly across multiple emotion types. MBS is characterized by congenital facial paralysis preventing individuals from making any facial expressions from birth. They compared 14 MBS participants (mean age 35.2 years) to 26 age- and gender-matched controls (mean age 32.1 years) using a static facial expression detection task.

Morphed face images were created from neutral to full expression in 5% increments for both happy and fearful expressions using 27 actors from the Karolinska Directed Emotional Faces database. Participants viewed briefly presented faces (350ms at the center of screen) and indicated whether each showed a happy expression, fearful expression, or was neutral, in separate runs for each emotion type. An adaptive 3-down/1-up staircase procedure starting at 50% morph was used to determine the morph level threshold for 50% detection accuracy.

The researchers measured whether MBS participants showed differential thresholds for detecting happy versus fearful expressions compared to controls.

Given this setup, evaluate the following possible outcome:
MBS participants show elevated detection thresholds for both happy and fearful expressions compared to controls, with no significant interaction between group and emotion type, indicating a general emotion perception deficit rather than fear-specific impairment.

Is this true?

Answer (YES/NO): NO